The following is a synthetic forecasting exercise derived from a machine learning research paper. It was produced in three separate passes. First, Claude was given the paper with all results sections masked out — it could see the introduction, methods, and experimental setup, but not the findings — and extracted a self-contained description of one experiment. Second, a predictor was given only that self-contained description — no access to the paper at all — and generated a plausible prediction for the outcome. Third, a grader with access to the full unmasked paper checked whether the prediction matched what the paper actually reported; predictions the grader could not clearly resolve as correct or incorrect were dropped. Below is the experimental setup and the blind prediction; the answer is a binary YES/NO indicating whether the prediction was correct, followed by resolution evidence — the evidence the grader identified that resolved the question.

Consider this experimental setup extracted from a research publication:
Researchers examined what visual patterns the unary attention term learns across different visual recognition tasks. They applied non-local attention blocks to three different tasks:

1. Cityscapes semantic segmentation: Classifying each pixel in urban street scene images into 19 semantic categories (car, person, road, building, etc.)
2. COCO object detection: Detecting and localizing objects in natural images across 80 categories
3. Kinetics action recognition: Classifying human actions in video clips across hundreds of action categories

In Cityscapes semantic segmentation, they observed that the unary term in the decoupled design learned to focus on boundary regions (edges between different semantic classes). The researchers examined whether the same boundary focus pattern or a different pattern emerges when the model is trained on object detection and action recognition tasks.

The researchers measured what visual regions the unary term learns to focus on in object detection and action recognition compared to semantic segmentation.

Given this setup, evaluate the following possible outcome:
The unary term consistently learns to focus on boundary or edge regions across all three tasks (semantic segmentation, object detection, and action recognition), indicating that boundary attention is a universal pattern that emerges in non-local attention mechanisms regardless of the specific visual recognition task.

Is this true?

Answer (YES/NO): NO